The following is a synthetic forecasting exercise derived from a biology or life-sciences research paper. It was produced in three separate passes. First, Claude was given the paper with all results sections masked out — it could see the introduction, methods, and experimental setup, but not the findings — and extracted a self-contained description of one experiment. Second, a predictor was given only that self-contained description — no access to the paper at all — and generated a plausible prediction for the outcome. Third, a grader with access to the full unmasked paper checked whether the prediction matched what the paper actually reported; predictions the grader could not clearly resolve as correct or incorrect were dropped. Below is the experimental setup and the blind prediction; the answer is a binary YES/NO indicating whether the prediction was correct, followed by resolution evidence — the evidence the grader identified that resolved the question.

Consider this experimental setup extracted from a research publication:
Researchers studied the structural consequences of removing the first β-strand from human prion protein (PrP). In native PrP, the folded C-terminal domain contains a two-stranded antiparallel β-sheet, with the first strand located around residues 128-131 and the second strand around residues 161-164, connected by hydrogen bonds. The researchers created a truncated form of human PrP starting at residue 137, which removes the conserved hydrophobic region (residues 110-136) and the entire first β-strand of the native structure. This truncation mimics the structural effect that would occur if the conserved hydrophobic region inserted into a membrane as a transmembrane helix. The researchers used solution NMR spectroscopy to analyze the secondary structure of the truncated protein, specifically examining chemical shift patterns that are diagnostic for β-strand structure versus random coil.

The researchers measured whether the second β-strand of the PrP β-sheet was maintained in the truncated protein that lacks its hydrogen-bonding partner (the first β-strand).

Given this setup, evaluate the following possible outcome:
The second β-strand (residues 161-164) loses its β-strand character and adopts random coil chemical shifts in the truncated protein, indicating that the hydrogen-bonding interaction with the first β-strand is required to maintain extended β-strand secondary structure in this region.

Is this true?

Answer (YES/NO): NO